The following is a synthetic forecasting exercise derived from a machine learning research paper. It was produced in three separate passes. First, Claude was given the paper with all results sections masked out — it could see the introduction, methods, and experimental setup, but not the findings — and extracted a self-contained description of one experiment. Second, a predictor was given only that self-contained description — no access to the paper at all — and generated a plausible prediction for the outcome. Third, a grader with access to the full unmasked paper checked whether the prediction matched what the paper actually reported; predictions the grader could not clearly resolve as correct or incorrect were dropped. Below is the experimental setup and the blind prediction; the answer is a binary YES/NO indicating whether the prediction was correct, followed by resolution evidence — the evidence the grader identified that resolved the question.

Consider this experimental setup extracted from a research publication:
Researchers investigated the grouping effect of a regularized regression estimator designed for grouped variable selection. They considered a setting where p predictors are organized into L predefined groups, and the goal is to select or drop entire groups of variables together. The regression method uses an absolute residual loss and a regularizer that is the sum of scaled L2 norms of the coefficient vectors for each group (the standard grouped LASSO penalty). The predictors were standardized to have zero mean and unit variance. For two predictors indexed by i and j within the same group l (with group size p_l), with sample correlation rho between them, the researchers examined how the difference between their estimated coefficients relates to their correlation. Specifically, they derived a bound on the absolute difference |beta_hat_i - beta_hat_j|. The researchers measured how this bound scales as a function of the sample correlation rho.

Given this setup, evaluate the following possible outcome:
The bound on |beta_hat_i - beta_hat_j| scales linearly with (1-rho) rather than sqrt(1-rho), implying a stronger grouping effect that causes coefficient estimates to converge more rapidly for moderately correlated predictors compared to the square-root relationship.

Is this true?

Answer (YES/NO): NO